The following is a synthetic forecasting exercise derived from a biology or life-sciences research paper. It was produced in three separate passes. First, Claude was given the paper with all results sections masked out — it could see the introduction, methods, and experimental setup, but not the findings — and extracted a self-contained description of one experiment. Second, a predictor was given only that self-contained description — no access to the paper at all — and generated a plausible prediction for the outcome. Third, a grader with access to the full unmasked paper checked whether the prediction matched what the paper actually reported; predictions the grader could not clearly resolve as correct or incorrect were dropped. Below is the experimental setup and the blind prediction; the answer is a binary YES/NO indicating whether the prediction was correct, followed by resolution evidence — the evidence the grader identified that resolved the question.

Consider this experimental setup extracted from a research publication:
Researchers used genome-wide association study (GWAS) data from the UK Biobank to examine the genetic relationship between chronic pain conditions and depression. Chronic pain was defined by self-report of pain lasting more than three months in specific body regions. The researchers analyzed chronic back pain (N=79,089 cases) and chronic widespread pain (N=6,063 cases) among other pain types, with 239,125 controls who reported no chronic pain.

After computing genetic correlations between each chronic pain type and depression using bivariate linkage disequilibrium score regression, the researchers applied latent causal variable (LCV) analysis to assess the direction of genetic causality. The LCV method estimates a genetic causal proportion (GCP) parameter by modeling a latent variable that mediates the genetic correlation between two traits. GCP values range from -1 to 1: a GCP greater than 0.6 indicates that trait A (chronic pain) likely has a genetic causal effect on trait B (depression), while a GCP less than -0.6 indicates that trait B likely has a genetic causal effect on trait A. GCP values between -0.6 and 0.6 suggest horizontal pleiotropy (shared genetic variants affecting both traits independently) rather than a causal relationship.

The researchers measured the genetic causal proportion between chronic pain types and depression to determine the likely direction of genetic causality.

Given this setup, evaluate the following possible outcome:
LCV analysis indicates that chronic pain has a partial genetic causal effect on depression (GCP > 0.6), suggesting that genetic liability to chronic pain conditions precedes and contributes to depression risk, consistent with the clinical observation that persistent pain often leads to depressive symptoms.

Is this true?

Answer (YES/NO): NO